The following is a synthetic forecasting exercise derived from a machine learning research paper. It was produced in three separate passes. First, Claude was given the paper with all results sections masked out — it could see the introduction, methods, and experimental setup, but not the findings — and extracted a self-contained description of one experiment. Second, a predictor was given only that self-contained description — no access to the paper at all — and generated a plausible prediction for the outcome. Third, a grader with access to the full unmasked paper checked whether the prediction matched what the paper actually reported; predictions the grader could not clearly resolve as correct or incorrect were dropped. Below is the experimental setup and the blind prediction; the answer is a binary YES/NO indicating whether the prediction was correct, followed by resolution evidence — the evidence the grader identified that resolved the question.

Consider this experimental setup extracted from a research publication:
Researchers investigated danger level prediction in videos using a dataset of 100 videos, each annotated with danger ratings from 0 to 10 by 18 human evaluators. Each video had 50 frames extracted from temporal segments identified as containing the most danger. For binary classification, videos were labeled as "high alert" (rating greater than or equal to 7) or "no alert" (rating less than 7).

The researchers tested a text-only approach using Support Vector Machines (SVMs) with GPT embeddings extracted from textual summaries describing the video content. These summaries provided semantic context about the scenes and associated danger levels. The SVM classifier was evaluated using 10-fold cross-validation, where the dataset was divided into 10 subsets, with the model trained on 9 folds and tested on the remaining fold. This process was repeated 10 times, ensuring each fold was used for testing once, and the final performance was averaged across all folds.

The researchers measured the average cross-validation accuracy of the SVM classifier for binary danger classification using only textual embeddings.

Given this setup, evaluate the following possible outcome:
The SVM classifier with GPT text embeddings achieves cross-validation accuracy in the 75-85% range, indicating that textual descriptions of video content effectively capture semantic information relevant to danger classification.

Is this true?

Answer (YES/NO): YES